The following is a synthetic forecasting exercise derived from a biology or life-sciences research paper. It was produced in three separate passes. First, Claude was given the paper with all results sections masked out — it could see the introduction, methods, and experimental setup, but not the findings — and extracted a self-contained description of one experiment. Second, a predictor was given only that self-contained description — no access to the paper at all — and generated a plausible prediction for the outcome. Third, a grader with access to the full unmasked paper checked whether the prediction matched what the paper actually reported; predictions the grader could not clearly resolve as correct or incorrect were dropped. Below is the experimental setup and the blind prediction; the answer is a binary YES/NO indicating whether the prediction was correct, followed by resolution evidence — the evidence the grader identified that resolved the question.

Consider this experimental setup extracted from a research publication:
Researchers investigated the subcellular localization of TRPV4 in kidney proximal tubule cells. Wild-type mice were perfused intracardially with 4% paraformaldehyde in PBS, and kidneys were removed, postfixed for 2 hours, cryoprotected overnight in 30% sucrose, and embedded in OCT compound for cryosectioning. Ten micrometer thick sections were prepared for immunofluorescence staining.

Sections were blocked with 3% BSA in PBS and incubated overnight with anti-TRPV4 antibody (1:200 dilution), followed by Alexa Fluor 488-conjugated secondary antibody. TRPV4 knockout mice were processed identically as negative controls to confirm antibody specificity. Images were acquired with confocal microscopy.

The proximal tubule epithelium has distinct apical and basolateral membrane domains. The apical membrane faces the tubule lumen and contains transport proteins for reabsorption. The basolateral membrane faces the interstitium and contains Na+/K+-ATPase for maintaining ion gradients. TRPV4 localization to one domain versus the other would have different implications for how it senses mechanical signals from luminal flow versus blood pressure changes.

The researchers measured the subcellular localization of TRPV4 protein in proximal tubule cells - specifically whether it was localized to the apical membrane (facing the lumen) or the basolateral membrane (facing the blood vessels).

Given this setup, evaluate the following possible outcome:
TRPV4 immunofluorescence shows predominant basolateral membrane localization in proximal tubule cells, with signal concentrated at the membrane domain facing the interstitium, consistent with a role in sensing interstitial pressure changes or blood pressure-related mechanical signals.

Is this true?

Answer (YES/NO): YES